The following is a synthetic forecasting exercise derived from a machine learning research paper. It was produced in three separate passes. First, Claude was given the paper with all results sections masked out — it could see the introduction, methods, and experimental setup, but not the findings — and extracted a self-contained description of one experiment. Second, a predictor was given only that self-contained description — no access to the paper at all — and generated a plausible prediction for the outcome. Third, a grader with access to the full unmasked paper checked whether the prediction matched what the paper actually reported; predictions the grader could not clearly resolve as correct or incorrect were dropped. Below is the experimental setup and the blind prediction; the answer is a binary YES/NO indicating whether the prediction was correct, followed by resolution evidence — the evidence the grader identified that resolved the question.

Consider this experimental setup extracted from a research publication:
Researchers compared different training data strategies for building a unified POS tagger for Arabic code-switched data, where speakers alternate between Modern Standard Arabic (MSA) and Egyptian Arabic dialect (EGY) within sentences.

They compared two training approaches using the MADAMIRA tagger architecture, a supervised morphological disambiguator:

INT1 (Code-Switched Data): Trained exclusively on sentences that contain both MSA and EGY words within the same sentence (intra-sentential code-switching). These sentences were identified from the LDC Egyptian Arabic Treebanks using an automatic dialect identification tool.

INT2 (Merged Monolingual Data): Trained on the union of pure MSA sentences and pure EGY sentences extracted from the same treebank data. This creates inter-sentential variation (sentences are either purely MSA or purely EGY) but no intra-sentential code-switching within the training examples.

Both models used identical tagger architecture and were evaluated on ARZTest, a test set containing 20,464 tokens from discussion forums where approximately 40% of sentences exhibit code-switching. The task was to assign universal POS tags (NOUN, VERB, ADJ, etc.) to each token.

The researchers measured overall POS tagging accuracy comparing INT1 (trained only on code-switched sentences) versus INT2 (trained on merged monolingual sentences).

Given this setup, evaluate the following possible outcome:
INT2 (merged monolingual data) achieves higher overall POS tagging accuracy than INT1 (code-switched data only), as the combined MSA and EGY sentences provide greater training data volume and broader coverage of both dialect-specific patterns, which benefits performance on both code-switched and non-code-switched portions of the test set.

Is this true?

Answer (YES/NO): YES